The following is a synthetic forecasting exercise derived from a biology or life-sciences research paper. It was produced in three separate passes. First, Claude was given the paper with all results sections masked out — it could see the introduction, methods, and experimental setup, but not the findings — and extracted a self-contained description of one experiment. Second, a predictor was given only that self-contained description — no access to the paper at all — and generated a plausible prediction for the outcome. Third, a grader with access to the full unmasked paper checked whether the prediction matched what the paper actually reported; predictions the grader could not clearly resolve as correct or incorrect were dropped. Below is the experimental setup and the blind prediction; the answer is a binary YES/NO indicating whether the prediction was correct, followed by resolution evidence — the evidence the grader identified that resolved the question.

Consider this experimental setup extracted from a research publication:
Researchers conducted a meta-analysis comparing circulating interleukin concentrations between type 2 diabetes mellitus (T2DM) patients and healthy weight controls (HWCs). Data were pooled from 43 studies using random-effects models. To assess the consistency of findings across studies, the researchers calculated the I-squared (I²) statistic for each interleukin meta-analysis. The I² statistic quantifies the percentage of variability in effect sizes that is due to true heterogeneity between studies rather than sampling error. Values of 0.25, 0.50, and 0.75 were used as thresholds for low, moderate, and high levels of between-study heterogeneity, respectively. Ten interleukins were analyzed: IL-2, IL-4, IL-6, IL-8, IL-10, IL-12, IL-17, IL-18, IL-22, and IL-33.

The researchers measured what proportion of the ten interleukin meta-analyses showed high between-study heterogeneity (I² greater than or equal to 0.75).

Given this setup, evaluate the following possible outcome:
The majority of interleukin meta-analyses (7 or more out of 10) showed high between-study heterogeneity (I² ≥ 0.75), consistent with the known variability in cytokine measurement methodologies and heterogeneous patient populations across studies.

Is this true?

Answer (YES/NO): YES